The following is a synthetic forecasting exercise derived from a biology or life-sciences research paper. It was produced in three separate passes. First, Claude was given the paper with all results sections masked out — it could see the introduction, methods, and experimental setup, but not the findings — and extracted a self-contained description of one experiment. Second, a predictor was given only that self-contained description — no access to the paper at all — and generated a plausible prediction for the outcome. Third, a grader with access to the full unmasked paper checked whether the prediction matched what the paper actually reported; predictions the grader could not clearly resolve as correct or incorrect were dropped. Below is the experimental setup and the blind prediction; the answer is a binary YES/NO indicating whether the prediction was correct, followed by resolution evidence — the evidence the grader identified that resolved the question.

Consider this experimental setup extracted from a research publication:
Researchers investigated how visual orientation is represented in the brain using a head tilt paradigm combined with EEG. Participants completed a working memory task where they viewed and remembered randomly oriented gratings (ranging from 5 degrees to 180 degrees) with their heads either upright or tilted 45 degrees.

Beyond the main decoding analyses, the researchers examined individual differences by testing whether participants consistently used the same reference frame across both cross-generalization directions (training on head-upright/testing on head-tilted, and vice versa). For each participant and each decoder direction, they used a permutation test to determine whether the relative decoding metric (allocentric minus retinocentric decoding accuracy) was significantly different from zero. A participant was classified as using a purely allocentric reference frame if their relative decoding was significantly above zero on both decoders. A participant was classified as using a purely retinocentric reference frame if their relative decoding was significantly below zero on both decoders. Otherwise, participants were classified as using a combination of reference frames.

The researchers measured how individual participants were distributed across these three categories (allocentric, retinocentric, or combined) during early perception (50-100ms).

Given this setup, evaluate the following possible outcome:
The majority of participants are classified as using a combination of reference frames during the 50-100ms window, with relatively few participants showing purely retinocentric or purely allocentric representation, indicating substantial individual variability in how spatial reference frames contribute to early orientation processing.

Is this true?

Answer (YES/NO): YES